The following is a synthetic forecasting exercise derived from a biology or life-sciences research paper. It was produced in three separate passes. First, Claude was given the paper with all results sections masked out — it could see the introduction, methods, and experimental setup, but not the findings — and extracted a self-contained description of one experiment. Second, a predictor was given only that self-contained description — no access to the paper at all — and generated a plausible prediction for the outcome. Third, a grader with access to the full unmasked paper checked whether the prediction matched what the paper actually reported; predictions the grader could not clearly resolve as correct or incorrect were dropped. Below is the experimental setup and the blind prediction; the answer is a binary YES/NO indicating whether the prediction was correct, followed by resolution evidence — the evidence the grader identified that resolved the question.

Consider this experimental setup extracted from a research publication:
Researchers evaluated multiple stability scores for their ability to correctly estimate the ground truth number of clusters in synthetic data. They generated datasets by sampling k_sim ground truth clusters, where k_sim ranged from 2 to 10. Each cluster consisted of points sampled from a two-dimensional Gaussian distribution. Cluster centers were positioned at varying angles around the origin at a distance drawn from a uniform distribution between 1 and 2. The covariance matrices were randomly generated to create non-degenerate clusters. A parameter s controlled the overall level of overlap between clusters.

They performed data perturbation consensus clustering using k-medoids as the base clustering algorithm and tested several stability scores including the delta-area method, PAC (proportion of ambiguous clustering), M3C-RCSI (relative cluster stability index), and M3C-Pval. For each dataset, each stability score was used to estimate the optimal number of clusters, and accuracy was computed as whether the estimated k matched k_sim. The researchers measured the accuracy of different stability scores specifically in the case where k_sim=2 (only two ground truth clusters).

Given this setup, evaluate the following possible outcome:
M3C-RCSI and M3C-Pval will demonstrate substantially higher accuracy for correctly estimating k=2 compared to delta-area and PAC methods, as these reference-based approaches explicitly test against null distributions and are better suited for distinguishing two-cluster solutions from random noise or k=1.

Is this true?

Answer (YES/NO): NO